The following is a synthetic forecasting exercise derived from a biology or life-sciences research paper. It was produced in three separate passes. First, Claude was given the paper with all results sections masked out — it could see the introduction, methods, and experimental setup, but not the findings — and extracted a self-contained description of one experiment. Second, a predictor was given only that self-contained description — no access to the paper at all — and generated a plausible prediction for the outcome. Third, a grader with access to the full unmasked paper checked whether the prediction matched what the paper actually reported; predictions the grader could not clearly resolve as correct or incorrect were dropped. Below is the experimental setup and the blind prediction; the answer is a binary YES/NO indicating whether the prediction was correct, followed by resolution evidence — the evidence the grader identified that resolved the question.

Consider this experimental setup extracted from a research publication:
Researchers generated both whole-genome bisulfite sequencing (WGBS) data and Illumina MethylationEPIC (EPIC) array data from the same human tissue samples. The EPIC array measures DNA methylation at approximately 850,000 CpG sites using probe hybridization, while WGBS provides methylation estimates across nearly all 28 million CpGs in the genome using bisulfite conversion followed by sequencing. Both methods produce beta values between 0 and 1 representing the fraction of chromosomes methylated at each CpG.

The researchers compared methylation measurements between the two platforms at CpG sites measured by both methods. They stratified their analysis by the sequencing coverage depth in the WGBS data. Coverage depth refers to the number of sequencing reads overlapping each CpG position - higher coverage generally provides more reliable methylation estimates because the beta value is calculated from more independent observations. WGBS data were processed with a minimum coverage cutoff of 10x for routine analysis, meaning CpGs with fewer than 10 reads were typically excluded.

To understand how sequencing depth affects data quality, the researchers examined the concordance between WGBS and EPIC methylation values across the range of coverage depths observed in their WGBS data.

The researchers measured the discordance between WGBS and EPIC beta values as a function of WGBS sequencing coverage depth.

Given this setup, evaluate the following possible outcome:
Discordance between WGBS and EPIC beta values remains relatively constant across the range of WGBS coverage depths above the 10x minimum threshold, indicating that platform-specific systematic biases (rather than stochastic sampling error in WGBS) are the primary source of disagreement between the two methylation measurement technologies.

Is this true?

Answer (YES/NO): NO